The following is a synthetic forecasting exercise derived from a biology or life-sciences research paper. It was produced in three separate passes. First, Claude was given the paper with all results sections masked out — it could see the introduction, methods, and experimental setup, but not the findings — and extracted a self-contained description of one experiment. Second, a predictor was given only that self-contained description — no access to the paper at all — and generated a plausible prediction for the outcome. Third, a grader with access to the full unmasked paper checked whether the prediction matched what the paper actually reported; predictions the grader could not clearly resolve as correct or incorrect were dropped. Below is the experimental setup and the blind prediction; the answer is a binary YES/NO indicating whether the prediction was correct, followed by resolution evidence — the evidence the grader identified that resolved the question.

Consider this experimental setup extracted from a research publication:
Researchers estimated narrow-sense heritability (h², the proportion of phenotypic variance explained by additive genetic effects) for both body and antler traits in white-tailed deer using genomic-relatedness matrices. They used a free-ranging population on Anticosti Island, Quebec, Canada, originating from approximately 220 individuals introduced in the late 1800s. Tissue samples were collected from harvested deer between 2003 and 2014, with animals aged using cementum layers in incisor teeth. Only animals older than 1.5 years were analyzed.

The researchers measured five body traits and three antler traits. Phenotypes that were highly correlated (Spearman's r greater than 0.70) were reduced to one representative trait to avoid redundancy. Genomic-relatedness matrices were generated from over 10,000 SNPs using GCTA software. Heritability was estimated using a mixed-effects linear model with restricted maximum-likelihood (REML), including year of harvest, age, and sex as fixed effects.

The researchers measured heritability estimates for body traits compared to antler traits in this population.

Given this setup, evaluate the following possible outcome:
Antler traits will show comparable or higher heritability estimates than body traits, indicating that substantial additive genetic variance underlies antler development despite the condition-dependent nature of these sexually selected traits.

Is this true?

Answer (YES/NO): NO